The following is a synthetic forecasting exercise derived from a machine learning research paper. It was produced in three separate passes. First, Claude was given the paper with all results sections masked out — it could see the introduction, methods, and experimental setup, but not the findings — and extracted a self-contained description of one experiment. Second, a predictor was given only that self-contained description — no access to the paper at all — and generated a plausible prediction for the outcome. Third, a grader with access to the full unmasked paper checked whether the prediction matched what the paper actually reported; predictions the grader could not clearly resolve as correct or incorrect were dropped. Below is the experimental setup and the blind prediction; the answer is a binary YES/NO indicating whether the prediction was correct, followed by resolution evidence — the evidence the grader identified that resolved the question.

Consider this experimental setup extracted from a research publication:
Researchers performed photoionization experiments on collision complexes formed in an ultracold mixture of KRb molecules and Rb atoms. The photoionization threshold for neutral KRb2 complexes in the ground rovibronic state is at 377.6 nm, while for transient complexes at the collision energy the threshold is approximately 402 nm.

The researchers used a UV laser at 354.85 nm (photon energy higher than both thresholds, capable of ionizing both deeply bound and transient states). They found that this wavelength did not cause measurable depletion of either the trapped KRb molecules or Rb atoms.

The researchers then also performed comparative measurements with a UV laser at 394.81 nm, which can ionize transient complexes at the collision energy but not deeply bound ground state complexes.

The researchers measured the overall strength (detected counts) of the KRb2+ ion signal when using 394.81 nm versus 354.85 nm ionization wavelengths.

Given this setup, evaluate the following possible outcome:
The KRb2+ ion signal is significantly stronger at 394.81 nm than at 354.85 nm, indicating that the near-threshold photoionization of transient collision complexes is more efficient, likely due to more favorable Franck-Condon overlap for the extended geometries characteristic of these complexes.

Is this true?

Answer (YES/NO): NO